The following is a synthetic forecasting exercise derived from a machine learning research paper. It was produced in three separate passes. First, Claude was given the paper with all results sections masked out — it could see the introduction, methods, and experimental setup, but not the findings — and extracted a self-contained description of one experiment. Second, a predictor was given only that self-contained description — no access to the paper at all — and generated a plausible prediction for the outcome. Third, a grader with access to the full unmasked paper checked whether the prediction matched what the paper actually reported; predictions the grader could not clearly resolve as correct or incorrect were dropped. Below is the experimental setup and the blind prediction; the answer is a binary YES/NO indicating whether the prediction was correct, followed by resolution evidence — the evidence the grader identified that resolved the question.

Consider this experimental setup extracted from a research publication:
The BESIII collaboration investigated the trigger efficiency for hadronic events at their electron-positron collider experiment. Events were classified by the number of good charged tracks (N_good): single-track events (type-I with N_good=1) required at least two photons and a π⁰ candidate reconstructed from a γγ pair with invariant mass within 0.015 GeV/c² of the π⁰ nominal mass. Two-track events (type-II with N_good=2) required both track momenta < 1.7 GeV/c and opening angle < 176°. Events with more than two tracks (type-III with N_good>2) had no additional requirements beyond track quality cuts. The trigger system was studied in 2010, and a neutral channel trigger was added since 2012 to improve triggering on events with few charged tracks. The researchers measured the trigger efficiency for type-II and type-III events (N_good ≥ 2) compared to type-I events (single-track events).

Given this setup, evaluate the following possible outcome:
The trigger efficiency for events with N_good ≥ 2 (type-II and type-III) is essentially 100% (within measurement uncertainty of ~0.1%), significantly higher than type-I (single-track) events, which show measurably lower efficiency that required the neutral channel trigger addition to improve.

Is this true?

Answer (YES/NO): YES